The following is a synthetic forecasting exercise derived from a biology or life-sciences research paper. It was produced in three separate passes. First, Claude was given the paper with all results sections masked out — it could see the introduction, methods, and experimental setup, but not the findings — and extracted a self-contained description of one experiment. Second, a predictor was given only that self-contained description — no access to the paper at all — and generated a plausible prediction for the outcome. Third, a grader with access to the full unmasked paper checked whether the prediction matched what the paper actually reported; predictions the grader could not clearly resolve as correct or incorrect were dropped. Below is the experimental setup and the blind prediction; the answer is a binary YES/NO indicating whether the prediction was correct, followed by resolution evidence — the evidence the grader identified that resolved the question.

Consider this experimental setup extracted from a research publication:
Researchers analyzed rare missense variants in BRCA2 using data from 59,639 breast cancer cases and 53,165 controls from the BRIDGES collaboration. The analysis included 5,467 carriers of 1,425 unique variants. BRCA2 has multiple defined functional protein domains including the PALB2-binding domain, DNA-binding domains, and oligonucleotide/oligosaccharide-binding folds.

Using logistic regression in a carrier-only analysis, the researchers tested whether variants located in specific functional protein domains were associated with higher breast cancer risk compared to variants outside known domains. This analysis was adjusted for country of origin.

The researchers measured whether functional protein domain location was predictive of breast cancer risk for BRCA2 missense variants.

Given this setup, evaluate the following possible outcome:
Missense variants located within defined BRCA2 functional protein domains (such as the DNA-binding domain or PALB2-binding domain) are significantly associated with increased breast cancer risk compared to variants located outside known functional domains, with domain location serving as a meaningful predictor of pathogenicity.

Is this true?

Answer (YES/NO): NO